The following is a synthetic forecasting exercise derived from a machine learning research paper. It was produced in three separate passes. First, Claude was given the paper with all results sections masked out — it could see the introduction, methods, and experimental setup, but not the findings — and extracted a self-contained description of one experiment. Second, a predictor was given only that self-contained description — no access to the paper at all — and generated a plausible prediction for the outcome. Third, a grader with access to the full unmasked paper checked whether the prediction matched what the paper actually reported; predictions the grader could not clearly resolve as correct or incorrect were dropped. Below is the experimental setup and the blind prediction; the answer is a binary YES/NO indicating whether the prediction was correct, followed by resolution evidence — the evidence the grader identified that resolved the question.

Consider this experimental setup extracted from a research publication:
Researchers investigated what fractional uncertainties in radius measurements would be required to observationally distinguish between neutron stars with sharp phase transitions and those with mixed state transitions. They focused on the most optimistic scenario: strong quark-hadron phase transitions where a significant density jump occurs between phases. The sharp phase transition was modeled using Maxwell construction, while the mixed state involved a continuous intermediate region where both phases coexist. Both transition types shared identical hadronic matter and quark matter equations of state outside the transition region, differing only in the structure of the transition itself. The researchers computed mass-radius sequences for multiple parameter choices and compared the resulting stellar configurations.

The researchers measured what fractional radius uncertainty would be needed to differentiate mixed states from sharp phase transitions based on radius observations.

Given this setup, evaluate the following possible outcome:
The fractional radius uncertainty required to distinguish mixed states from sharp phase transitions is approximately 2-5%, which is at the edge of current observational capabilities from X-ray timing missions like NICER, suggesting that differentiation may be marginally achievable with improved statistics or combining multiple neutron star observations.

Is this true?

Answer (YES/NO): NO